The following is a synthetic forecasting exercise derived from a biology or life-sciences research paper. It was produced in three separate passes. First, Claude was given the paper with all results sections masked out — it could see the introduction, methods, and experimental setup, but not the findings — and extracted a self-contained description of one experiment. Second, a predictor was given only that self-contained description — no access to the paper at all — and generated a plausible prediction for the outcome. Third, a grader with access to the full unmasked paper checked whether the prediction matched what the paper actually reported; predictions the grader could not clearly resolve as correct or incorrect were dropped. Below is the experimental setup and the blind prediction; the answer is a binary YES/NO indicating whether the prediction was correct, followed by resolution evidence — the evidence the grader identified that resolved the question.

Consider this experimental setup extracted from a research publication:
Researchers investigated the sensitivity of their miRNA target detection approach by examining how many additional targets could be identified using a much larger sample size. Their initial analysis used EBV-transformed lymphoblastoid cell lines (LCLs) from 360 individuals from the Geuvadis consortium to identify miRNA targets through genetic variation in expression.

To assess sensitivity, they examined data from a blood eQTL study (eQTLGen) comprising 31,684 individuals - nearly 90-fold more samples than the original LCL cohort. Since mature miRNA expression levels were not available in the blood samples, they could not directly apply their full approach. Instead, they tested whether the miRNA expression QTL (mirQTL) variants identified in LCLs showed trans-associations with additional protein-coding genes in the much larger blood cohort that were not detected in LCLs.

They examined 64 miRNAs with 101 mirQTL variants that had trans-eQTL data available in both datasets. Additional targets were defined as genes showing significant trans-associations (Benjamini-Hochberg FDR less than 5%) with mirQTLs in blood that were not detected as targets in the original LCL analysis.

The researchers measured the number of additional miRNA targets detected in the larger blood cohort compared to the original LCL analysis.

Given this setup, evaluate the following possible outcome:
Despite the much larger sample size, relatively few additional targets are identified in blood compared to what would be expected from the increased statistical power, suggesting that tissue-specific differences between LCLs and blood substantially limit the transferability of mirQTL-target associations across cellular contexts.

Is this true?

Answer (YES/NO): NO